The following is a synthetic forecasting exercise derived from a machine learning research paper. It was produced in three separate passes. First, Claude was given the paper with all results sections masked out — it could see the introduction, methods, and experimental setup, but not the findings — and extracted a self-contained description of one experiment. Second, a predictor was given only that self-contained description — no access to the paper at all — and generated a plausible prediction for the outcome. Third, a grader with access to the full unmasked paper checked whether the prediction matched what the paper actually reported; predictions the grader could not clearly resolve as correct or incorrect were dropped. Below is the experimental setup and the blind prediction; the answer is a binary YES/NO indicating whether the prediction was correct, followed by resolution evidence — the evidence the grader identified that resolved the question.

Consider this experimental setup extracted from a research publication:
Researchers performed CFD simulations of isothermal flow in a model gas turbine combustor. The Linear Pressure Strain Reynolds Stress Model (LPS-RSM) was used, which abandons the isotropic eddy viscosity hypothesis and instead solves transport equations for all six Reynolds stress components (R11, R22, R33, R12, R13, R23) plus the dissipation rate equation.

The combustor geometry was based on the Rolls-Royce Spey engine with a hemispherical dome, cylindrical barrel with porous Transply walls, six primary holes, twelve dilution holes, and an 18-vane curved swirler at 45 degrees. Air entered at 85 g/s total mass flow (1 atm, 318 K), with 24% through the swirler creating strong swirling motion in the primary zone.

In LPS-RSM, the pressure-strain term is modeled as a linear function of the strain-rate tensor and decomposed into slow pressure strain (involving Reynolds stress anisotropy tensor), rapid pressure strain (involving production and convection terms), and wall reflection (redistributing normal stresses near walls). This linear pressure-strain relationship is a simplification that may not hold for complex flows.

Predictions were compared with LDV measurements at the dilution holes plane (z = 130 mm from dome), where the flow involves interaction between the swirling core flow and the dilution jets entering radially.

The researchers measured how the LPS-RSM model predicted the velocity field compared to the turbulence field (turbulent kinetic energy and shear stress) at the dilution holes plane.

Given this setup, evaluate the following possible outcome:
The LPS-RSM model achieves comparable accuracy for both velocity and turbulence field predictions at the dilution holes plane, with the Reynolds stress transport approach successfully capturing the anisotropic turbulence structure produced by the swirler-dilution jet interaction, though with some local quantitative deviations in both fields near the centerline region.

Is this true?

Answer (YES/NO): NO